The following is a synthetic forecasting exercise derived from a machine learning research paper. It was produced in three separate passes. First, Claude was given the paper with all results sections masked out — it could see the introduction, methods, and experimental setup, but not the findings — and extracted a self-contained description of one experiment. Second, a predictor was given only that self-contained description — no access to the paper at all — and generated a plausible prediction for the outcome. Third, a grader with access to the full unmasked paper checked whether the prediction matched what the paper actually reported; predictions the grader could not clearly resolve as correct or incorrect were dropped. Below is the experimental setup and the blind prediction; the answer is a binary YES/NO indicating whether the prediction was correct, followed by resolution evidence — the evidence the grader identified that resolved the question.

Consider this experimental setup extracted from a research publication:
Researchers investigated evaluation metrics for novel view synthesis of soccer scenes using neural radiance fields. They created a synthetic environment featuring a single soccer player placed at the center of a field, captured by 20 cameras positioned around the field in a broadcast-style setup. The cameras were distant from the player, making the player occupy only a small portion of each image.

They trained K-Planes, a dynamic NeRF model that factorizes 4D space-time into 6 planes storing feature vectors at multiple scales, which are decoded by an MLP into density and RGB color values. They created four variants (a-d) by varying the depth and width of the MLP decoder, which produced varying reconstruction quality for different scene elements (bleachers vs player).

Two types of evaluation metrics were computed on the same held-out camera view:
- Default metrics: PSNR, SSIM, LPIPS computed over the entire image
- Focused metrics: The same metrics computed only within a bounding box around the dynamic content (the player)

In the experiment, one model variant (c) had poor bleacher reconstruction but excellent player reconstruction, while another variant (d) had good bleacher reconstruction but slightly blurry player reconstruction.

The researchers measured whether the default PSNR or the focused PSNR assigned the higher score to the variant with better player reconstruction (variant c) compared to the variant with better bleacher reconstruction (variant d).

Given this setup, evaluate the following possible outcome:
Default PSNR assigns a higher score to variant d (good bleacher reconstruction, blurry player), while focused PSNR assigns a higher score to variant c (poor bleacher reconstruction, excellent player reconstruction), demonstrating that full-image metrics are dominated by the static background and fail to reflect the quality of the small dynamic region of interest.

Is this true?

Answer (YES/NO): YES